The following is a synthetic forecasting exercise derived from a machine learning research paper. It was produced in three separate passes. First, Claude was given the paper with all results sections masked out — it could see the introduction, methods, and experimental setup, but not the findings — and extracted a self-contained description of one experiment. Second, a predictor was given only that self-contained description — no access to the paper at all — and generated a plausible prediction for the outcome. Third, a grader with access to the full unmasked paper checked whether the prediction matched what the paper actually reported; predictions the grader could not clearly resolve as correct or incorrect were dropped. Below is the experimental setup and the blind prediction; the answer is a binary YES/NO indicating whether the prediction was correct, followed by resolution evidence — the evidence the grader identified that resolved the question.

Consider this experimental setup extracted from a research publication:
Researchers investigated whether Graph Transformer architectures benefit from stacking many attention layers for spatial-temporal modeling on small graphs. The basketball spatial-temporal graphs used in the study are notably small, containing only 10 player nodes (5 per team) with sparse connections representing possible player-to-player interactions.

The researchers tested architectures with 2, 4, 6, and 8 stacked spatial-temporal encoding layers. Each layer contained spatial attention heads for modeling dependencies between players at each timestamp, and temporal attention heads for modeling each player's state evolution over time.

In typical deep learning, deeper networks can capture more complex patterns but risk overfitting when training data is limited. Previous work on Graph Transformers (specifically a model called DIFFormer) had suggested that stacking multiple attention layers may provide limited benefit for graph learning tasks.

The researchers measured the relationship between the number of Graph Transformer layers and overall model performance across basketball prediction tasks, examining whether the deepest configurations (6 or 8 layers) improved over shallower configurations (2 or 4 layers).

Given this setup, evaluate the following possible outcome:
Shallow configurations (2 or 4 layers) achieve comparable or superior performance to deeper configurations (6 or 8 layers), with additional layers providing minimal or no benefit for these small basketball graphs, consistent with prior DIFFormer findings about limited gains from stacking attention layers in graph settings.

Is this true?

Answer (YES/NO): YES